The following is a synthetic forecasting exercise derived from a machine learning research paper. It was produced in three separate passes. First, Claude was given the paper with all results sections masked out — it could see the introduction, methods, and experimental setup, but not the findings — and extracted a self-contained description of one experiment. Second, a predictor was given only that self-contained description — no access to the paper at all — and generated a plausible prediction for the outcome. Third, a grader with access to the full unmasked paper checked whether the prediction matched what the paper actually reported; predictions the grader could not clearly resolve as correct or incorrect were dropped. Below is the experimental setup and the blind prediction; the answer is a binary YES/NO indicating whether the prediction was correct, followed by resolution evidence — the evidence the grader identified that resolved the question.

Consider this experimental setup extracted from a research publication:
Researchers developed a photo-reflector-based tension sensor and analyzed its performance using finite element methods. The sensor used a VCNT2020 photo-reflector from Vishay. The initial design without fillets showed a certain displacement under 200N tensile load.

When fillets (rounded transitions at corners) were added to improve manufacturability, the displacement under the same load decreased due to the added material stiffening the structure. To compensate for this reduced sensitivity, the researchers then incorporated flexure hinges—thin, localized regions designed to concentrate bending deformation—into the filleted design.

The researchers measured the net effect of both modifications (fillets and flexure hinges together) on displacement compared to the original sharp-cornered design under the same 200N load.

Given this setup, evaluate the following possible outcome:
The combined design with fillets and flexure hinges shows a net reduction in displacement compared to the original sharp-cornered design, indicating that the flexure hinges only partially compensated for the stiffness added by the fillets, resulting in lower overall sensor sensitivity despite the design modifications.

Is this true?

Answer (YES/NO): YES